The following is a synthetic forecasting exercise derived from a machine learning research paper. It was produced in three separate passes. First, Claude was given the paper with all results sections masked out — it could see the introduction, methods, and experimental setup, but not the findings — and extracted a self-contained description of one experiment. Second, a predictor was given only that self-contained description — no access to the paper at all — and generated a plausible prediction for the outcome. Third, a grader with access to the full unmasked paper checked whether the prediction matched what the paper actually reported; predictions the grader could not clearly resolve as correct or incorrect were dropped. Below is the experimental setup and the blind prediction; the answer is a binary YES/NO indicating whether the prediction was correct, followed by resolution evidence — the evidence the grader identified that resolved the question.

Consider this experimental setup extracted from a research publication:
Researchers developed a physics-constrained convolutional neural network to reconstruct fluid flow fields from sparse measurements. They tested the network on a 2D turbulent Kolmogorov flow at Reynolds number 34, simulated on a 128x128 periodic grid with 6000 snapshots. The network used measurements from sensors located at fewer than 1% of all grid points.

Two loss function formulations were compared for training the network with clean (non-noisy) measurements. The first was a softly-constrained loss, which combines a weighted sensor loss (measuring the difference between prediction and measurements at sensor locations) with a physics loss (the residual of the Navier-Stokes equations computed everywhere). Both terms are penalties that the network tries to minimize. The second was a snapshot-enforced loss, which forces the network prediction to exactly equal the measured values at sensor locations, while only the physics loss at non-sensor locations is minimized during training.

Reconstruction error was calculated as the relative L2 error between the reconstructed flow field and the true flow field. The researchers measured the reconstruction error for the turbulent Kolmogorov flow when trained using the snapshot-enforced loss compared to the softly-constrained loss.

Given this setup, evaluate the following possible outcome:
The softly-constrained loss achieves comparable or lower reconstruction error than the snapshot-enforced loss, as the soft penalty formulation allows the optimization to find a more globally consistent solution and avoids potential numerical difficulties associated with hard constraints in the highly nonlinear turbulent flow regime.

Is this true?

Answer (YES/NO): NO